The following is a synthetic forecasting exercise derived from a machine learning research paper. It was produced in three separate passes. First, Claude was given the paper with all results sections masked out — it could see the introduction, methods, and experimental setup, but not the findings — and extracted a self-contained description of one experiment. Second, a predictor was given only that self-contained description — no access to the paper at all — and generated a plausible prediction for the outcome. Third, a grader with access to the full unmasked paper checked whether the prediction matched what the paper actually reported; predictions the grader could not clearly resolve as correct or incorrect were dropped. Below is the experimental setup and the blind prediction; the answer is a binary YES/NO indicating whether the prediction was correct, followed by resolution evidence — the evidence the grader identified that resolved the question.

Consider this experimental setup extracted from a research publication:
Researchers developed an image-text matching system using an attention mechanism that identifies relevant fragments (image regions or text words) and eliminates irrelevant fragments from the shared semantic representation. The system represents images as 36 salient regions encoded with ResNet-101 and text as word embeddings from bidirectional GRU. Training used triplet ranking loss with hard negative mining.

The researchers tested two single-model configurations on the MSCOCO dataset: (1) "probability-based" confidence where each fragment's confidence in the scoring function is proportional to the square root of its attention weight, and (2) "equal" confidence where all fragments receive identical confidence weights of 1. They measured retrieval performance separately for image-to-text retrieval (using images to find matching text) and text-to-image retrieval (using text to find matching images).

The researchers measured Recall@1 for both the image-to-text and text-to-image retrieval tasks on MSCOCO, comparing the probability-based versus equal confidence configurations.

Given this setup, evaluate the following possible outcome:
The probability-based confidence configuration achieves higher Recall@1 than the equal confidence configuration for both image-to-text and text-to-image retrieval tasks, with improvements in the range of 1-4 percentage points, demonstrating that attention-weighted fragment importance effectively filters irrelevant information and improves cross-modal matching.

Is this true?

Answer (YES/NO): NO